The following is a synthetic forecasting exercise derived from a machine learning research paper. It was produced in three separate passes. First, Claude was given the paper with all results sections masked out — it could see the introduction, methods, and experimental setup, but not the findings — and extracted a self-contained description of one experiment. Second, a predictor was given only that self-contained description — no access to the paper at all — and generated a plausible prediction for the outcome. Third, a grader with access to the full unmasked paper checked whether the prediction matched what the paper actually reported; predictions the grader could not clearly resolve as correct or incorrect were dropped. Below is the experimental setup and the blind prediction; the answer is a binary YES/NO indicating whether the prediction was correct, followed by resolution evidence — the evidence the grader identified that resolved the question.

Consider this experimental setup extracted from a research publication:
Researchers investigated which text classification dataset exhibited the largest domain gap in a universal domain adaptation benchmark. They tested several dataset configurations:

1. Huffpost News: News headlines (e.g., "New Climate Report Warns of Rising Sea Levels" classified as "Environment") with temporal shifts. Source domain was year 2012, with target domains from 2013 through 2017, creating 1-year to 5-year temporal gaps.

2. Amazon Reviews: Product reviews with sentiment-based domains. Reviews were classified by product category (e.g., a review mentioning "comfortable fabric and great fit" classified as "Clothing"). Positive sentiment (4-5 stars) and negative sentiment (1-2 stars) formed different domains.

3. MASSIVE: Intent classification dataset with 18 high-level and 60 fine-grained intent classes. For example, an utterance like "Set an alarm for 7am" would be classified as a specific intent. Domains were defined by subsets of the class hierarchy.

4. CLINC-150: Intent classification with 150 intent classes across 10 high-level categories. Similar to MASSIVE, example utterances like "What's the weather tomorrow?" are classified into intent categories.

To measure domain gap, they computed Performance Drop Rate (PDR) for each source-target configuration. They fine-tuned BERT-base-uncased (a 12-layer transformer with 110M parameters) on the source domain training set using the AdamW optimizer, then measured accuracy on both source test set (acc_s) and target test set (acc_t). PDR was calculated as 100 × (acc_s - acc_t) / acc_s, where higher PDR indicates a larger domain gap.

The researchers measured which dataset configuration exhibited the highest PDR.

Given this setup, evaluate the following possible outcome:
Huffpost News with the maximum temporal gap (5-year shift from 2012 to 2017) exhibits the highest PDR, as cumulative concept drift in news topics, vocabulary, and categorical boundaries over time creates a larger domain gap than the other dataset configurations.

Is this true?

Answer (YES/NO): NO